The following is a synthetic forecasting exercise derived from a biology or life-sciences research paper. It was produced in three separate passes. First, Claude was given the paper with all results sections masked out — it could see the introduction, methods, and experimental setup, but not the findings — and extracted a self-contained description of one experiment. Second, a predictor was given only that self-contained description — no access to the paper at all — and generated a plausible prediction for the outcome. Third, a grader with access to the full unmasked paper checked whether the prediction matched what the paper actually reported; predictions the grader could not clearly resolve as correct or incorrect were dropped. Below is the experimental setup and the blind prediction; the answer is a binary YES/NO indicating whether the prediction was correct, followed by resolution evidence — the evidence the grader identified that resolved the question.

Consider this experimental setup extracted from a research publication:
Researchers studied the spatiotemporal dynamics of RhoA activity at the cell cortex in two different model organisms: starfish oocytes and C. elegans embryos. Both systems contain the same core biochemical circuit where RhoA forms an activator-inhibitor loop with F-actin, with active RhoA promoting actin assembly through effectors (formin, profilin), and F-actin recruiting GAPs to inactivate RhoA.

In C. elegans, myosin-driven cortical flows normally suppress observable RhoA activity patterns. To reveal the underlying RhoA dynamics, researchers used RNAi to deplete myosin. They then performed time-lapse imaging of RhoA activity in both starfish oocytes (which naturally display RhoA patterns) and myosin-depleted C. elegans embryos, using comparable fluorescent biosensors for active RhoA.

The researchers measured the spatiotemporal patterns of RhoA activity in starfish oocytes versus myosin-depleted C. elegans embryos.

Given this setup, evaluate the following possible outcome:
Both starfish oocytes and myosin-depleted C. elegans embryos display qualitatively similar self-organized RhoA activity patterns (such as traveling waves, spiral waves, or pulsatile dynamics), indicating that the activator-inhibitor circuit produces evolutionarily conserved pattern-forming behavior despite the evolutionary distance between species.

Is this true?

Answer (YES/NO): NO